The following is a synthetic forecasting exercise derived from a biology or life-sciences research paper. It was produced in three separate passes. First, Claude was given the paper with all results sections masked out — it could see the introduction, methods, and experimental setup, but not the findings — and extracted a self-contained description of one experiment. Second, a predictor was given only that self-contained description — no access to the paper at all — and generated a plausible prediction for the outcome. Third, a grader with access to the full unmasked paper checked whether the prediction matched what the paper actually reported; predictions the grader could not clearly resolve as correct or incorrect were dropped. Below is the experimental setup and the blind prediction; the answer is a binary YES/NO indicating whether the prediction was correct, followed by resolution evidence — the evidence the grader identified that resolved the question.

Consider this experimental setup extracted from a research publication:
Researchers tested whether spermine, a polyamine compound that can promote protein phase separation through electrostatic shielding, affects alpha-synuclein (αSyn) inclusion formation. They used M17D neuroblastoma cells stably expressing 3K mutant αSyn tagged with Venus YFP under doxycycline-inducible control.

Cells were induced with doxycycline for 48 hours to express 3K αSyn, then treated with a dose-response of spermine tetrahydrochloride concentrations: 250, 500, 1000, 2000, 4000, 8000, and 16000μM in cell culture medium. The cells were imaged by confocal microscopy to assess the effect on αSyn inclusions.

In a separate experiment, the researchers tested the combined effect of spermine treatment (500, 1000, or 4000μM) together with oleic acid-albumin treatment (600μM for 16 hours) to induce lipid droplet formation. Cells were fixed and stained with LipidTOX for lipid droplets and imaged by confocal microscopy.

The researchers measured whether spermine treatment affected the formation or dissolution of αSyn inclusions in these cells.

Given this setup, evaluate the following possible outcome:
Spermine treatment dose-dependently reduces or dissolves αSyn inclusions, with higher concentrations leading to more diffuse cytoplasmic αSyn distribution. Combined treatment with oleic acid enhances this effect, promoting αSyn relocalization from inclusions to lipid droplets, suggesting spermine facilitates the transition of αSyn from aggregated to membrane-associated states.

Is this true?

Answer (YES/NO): NO